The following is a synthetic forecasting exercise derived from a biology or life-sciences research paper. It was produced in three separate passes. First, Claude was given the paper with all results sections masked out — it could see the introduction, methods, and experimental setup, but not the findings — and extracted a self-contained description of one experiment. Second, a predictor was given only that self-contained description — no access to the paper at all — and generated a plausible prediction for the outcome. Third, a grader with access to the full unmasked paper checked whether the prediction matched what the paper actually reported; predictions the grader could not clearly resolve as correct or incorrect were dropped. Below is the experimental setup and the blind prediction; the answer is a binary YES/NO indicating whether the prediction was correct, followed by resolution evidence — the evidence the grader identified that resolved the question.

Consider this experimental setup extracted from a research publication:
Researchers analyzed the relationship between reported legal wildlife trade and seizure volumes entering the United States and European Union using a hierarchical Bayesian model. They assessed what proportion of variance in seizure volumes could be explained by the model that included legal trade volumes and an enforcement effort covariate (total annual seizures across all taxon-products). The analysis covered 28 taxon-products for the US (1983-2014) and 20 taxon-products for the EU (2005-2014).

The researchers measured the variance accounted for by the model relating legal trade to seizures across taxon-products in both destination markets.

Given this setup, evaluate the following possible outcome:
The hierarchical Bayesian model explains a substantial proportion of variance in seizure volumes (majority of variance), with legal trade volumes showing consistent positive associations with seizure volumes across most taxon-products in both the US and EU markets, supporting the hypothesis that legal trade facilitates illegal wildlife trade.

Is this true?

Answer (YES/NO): NO